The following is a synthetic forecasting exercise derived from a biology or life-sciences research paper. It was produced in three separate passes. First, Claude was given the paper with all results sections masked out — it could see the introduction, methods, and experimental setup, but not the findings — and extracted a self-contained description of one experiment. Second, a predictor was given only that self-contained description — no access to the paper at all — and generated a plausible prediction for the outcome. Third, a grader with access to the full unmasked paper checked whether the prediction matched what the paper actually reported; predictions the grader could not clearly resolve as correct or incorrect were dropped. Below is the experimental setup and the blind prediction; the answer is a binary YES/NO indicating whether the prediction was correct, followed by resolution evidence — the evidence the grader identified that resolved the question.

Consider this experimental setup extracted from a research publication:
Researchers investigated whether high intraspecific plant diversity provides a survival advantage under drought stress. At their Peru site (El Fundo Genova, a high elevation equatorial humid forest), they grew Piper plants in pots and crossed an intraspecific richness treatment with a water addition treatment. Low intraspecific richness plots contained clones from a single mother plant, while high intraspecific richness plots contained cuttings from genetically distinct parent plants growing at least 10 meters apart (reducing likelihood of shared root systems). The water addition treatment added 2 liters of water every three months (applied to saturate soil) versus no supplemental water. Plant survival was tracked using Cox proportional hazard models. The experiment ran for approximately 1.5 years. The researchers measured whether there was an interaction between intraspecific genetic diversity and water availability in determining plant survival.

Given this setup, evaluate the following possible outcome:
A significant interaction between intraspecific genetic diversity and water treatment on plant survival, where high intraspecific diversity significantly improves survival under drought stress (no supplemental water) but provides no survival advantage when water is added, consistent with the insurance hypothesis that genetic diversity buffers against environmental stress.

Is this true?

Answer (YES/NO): NO